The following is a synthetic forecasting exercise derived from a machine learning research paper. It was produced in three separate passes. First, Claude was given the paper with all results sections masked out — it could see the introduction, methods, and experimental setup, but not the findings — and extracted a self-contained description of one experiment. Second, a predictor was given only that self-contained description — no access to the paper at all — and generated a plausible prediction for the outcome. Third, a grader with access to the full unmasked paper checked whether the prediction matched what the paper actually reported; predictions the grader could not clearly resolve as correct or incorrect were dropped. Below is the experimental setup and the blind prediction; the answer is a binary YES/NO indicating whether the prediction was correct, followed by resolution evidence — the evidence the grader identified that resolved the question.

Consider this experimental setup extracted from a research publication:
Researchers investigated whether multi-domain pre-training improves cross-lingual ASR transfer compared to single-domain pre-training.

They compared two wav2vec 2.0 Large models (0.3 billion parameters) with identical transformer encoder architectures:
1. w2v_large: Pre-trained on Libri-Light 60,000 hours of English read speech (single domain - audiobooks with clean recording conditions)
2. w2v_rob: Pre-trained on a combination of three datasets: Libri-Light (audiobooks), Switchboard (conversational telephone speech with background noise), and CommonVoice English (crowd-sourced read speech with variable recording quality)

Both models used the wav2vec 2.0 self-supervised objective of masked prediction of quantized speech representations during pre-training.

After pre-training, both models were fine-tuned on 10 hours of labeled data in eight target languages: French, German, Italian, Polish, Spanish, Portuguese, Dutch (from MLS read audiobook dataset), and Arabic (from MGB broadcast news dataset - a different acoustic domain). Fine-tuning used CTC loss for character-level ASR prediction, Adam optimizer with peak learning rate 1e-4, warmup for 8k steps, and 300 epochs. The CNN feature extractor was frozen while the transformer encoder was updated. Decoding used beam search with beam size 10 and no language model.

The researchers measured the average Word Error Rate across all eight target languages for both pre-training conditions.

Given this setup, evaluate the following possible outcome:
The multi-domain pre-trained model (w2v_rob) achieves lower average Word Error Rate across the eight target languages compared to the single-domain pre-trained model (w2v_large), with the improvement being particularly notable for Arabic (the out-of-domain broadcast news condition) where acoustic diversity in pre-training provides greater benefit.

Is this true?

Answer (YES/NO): NO